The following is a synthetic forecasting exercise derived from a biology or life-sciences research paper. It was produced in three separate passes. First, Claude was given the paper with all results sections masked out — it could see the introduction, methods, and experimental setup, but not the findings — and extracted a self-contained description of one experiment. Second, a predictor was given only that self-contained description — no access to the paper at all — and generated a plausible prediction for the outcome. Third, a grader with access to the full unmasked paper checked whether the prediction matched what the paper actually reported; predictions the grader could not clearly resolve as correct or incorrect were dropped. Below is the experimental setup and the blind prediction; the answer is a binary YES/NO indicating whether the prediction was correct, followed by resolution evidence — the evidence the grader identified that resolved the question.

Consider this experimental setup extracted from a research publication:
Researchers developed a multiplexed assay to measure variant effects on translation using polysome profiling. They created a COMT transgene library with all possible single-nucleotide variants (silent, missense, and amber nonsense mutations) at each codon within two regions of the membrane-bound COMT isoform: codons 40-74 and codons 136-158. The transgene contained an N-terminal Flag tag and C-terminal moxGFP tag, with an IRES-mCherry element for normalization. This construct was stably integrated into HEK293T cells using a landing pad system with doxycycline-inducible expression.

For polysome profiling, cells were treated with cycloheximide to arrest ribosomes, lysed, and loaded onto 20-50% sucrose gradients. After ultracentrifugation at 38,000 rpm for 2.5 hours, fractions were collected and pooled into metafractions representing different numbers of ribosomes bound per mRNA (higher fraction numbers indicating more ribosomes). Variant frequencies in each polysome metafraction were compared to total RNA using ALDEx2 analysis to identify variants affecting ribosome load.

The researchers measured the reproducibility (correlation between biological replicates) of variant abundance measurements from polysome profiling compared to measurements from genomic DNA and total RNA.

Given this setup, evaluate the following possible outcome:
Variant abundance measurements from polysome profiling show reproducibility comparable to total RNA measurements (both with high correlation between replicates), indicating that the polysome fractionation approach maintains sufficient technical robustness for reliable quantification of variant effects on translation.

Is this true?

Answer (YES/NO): NO